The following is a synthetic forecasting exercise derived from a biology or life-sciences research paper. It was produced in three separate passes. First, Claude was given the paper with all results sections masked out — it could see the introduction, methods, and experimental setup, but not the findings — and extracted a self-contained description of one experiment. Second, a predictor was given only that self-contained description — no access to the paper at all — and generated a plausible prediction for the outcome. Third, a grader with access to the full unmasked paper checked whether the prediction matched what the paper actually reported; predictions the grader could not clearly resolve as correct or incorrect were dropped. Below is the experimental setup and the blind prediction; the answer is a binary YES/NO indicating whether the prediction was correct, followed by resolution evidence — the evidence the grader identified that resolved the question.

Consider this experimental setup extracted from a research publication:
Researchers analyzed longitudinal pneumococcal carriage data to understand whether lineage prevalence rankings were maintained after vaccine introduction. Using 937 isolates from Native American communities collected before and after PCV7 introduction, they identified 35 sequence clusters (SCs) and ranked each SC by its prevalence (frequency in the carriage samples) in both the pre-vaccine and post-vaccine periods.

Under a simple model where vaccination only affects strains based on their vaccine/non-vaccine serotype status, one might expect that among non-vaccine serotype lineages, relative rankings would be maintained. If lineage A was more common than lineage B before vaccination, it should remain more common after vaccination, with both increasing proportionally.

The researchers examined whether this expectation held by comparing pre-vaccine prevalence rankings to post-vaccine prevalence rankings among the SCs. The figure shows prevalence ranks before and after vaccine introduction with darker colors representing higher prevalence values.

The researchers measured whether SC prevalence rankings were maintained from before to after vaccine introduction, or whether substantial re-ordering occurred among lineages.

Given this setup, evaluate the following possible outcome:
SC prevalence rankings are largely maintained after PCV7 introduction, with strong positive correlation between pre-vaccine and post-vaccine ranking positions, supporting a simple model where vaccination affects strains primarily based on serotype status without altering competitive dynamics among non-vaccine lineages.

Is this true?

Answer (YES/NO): NO